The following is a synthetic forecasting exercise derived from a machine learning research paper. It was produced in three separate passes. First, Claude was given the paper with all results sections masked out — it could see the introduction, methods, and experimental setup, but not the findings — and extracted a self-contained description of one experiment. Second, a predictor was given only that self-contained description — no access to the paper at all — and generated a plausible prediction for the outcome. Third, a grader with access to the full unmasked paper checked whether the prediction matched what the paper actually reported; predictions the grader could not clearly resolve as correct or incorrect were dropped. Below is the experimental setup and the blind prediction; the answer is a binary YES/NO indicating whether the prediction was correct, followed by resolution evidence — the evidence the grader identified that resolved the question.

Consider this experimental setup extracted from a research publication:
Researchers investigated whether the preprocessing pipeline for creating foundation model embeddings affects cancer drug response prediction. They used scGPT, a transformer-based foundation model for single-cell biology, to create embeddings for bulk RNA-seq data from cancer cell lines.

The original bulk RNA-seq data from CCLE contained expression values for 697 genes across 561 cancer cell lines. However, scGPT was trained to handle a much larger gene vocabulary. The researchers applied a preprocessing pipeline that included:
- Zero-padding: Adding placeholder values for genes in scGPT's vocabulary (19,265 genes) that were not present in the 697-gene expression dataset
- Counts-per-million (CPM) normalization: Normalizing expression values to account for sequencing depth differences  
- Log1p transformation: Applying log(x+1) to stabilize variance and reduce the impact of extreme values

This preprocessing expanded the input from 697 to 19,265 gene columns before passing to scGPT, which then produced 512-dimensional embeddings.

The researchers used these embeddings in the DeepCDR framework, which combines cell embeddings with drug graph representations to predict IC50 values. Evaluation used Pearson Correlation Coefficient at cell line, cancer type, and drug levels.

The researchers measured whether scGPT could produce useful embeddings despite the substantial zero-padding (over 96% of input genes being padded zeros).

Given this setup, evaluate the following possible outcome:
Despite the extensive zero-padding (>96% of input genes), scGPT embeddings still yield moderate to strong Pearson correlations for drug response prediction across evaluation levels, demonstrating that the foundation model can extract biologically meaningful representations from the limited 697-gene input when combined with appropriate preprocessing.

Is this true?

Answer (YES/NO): YES